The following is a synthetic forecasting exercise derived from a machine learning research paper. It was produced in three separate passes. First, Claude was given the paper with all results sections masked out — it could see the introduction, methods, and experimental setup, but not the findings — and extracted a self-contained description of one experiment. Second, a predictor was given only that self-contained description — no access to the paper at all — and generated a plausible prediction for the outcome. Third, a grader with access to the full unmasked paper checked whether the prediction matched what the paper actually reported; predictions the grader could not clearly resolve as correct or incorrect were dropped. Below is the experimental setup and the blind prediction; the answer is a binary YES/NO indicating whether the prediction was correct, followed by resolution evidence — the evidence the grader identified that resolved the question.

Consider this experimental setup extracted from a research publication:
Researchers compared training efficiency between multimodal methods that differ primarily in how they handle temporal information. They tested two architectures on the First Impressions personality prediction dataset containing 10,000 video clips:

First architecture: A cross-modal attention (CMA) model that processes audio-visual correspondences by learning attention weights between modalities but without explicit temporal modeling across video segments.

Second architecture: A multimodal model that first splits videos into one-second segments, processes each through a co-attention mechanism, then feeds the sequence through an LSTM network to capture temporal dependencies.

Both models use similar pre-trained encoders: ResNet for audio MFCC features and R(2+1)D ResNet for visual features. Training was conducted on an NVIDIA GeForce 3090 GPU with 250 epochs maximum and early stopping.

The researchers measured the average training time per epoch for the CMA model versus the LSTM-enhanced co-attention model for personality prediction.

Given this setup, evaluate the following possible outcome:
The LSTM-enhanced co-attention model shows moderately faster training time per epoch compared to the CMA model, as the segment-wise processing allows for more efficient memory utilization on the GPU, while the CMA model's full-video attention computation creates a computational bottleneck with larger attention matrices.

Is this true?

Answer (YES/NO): YES